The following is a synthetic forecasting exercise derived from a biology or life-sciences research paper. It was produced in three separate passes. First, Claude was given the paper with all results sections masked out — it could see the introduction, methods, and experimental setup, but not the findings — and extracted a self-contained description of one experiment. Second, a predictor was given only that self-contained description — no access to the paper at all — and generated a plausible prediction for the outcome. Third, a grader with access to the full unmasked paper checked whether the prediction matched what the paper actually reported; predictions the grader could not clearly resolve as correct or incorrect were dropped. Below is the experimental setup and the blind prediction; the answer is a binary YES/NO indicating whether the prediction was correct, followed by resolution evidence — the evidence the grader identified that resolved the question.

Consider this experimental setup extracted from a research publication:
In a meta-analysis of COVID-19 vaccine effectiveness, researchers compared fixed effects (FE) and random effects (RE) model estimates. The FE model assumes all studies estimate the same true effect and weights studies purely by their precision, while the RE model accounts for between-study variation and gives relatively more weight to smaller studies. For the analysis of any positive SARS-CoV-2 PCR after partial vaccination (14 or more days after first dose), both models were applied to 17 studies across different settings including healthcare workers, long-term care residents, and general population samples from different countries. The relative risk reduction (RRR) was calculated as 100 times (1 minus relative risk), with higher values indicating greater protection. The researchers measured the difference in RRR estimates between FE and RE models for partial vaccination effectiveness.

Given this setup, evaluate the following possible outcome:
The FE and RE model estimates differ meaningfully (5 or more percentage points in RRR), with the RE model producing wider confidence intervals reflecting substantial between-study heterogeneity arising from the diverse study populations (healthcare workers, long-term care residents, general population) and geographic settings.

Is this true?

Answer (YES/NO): YES